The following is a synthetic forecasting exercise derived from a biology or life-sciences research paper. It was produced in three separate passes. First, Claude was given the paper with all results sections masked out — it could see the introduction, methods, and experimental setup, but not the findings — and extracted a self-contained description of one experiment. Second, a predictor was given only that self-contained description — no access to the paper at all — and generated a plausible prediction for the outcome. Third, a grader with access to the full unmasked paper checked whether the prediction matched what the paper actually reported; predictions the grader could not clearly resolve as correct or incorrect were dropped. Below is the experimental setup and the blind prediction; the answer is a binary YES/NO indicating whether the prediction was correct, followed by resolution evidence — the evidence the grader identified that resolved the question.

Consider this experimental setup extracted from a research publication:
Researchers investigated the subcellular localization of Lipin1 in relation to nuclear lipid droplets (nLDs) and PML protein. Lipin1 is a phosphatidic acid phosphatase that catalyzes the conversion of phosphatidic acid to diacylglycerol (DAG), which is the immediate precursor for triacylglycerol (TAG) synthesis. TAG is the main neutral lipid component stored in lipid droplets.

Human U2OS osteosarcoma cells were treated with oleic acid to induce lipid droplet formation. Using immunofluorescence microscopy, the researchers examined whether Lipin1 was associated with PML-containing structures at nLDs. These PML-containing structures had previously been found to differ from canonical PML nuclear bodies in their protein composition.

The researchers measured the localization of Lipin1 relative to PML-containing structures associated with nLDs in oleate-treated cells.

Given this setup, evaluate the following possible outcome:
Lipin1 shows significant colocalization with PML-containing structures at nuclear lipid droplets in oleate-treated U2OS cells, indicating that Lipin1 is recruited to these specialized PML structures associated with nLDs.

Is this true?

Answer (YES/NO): YES